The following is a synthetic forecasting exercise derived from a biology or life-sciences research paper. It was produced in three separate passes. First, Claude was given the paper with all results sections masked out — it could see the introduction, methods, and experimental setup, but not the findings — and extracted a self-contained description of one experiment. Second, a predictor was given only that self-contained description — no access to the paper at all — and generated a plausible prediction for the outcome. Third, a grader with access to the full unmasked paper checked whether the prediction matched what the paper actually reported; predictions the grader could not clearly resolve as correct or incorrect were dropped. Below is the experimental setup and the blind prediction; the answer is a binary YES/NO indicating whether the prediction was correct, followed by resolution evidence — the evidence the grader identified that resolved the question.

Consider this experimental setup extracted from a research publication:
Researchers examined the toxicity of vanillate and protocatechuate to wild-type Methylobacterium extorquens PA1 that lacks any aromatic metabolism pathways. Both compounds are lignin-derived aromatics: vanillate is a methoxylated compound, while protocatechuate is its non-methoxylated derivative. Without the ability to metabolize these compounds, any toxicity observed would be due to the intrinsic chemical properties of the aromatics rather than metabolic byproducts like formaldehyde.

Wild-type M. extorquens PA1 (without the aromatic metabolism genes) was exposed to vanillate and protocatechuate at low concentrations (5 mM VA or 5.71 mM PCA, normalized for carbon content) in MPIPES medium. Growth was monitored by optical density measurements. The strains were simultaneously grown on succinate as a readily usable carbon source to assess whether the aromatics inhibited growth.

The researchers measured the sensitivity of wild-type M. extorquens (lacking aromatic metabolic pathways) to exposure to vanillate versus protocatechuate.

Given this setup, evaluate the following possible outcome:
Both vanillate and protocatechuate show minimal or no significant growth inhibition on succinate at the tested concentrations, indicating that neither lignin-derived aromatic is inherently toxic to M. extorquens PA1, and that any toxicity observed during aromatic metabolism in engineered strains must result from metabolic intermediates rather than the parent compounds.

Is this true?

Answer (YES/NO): NO